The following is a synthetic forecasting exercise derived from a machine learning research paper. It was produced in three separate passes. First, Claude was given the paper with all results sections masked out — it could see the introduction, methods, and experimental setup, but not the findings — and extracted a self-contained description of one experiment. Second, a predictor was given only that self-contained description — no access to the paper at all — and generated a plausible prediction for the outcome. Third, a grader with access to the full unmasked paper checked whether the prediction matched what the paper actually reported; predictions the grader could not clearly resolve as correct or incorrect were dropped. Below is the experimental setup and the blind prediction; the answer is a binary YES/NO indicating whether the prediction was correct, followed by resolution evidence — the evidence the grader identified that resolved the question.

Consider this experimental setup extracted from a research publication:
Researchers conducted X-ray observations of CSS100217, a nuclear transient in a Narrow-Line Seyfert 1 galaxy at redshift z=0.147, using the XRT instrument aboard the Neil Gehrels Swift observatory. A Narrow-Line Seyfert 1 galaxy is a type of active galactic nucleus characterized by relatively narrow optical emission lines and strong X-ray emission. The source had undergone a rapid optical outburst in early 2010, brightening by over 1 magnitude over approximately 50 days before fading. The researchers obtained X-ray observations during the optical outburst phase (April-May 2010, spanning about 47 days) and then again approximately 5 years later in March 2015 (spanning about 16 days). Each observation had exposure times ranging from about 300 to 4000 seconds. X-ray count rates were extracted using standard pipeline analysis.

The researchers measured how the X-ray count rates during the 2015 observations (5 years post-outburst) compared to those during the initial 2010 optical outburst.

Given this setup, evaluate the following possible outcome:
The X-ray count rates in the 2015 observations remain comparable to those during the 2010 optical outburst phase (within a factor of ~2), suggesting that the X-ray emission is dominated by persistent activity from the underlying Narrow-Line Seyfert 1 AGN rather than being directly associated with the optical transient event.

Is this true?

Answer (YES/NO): NO